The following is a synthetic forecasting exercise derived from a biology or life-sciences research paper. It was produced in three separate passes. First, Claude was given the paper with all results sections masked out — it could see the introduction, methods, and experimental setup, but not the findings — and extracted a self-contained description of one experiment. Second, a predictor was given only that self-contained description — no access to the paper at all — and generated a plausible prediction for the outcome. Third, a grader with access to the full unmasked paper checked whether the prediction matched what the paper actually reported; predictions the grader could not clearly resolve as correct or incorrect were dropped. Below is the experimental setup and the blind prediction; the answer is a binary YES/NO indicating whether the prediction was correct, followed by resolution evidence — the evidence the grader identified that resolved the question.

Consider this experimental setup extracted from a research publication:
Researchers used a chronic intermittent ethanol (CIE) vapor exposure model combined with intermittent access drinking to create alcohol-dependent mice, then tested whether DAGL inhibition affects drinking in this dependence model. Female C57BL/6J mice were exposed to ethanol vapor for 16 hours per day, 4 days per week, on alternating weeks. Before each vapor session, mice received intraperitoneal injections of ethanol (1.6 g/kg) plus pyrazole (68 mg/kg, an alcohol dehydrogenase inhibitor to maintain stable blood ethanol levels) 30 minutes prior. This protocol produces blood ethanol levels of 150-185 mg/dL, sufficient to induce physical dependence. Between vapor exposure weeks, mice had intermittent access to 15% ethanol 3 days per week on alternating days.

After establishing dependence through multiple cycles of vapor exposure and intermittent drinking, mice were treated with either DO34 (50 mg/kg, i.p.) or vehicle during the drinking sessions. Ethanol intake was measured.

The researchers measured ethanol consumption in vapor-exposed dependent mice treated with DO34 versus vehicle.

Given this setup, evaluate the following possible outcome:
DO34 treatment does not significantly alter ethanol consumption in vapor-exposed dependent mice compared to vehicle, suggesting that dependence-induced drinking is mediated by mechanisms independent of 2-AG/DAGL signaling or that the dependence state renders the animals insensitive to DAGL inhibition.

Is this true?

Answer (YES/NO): NO